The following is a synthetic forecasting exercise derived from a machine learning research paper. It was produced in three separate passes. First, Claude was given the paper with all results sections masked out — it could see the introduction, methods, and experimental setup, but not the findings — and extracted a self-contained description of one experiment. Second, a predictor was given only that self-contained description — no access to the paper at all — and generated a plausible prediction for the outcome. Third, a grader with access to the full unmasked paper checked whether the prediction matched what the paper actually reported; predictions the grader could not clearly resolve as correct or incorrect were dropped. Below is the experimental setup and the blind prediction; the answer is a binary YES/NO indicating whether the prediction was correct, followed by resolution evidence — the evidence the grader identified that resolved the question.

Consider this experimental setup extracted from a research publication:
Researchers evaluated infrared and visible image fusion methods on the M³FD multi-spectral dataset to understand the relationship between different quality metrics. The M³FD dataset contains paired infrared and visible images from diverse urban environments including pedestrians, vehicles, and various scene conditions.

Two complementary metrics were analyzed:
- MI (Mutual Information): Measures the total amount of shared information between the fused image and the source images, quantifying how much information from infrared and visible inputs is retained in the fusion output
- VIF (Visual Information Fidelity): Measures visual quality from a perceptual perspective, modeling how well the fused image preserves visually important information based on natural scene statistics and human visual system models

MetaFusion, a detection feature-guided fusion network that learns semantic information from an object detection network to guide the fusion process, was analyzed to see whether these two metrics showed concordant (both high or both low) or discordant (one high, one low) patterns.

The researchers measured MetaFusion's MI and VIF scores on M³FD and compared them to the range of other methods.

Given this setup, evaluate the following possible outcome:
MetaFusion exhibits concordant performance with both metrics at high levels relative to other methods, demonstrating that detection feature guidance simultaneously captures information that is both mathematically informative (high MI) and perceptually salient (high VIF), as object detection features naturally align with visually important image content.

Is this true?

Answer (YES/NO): NO